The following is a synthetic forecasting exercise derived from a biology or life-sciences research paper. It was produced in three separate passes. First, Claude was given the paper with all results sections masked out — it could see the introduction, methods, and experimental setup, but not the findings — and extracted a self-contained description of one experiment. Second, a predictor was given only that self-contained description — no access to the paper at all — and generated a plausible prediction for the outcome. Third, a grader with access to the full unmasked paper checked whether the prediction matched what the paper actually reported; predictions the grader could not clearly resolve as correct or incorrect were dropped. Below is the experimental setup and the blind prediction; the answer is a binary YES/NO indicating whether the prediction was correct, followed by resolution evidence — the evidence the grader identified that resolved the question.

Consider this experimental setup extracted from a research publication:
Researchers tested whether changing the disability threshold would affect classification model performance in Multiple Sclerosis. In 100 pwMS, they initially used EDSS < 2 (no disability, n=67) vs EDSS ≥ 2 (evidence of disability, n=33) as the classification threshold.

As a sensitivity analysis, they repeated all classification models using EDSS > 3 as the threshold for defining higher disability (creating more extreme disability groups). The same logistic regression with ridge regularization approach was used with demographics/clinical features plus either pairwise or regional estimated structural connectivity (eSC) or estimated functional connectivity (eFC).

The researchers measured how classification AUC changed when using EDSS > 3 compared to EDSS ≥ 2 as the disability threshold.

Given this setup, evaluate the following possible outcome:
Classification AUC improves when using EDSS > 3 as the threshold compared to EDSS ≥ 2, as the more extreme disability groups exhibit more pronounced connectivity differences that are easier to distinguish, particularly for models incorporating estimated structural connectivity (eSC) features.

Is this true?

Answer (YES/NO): NO